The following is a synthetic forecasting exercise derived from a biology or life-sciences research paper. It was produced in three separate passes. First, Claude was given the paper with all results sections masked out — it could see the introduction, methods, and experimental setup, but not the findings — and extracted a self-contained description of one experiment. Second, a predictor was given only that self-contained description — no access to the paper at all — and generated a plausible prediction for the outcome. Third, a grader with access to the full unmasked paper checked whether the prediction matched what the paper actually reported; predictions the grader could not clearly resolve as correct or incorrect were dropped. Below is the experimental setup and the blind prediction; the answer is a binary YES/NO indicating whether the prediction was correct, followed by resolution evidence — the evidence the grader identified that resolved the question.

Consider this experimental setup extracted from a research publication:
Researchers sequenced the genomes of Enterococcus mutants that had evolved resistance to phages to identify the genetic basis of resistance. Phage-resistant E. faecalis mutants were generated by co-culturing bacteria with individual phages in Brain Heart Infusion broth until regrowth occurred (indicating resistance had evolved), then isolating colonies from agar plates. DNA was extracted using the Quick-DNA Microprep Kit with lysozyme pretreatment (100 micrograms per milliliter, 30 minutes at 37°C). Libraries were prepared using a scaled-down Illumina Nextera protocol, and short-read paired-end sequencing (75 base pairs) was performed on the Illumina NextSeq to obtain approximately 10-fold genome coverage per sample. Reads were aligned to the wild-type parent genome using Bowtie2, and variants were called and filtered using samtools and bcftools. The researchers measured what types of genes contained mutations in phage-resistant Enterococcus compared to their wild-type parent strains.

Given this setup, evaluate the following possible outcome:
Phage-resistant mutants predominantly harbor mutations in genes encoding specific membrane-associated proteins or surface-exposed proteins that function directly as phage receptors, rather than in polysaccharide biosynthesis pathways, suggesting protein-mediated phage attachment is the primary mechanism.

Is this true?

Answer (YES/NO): NO